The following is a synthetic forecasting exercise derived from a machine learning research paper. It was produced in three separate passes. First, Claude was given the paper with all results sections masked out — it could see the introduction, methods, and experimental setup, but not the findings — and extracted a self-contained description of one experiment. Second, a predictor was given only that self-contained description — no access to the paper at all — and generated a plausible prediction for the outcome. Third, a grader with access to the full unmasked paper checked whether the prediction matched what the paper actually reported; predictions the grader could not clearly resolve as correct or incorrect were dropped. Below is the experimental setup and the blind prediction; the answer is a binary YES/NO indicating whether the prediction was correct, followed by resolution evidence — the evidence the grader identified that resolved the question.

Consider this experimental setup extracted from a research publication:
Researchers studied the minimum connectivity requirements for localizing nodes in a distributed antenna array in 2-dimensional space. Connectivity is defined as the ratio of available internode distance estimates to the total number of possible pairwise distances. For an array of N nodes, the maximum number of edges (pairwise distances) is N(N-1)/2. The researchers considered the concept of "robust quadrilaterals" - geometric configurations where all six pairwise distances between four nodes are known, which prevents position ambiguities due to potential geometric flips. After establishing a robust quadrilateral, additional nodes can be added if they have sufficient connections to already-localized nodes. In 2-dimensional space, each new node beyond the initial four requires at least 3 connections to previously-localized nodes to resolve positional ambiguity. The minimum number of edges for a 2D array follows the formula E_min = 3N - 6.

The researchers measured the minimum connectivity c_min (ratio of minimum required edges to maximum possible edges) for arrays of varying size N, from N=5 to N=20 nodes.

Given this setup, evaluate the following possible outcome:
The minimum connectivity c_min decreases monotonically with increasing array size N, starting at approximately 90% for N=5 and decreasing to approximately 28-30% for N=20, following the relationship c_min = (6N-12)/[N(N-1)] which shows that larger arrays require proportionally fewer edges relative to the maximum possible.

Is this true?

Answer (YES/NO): YES